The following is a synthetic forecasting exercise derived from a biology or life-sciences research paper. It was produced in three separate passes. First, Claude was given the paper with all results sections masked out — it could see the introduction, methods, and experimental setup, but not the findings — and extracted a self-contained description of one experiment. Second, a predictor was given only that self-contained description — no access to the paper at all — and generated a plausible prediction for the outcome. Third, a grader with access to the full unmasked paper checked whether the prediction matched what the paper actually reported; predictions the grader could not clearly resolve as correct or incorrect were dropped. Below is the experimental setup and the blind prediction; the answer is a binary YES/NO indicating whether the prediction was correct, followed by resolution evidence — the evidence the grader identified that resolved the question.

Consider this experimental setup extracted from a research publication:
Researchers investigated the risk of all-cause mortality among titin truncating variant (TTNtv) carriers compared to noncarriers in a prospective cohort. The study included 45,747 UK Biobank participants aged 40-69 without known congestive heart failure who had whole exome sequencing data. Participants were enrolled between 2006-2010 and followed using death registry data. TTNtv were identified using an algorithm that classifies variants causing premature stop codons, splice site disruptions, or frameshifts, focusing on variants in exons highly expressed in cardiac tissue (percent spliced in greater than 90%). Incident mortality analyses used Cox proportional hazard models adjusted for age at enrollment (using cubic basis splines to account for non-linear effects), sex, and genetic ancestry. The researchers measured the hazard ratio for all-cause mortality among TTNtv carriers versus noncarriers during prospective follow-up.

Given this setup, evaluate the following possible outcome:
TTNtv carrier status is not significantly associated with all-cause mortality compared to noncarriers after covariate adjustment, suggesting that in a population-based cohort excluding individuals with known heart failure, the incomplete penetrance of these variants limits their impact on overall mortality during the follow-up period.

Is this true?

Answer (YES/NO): YES